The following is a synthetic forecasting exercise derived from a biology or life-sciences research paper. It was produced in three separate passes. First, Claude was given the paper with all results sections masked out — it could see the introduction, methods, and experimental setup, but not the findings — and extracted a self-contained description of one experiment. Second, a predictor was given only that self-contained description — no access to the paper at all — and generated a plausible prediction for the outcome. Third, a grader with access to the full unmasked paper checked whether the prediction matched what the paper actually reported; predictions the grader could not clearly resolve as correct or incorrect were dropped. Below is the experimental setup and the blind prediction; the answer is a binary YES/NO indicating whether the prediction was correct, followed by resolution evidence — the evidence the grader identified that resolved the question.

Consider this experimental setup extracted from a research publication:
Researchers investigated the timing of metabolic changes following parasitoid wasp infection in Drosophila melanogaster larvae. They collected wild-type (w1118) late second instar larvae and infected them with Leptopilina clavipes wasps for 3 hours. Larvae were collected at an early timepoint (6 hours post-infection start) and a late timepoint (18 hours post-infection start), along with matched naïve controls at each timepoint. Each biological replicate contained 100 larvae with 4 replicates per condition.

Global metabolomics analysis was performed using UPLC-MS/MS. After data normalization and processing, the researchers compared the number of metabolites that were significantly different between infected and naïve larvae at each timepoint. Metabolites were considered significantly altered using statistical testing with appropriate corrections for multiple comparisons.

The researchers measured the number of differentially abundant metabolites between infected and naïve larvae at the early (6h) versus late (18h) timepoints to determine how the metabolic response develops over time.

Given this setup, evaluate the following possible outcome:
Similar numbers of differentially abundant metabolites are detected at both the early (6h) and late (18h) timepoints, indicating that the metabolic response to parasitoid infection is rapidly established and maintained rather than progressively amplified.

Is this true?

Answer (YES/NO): YES